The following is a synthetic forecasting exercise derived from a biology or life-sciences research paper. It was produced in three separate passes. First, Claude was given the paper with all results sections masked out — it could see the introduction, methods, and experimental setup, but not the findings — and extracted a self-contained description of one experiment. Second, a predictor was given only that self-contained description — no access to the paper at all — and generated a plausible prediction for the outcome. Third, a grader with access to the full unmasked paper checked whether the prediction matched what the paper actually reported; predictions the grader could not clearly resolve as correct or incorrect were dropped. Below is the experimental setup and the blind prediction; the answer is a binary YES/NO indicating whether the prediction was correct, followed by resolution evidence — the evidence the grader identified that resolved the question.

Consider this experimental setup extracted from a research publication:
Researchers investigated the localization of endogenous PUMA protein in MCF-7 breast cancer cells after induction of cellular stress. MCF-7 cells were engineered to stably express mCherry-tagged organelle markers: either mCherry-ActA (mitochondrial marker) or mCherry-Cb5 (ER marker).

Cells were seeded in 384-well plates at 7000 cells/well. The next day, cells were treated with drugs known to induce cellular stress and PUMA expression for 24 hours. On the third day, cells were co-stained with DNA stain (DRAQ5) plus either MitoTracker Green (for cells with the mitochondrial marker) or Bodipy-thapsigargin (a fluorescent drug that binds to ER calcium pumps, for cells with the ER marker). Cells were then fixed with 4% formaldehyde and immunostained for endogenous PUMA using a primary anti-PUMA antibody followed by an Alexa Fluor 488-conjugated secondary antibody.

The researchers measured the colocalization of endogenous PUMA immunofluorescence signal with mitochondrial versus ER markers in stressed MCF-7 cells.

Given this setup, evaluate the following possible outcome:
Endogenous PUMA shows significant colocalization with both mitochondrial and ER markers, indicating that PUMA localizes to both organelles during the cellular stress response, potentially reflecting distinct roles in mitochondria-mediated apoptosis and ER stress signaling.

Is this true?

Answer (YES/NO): YES